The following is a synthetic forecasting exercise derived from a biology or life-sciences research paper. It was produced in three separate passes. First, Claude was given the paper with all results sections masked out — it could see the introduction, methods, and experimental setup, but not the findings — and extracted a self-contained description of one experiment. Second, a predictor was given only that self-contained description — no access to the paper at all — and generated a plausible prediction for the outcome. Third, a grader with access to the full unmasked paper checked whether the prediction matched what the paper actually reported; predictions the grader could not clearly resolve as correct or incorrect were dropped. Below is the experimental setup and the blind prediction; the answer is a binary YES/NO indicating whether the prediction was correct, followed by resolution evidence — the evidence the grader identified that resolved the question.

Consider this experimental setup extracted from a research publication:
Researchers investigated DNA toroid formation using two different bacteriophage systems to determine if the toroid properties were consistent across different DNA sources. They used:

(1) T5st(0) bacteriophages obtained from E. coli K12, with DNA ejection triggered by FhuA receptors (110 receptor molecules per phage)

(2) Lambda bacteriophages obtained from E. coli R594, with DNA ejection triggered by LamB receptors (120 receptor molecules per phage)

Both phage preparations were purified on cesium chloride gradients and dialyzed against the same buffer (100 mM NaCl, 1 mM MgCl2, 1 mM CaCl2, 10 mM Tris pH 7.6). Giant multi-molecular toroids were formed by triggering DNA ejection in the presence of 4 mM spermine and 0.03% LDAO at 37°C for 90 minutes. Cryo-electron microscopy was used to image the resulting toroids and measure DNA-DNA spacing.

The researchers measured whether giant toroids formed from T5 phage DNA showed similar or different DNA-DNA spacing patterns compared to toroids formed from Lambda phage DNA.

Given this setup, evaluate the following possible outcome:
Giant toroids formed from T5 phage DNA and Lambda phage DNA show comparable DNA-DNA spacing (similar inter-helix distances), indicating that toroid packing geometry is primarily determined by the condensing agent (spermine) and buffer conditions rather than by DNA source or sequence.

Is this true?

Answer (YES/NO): YES